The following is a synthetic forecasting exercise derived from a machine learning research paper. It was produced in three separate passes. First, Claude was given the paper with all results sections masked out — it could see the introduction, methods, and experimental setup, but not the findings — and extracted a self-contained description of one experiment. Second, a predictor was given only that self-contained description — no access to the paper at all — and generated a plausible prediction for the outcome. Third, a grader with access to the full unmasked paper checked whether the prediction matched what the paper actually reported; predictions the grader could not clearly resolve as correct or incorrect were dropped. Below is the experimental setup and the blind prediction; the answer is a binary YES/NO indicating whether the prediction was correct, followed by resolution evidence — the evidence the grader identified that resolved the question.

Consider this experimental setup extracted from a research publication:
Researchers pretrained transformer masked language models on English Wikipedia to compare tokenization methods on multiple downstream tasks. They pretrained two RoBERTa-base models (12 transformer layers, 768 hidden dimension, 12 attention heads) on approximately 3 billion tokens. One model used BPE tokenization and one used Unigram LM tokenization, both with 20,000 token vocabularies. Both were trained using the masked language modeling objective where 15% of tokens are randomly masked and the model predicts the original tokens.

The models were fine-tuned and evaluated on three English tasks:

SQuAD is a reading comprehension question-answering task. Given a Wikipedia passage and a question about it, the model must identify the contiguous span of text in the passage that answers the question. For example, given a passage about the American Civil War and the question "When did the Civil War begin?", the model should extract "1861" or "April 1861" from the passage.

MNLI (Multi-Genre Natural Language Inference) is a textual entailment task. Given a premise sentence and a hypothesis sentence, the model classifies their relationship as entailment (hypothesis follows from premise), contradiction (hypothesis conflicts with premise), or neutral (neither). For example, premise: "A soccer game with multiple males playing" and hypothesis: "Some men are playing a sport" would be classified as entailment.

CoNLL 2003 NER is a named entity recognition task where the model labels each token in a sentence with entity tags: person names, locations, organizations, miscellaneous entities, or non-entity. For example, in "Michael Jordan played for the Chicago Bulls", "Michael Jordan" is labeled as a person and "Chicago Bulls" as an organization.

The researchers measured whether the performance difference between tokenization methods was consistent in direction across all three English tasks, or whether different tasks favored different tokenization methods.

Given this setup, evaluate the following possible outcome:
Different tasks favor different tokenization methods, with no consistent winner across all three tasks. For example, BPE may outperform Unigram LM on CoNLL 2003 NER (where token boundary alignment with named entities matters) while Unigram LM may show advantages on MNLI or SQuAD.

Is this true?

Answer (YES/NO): NO